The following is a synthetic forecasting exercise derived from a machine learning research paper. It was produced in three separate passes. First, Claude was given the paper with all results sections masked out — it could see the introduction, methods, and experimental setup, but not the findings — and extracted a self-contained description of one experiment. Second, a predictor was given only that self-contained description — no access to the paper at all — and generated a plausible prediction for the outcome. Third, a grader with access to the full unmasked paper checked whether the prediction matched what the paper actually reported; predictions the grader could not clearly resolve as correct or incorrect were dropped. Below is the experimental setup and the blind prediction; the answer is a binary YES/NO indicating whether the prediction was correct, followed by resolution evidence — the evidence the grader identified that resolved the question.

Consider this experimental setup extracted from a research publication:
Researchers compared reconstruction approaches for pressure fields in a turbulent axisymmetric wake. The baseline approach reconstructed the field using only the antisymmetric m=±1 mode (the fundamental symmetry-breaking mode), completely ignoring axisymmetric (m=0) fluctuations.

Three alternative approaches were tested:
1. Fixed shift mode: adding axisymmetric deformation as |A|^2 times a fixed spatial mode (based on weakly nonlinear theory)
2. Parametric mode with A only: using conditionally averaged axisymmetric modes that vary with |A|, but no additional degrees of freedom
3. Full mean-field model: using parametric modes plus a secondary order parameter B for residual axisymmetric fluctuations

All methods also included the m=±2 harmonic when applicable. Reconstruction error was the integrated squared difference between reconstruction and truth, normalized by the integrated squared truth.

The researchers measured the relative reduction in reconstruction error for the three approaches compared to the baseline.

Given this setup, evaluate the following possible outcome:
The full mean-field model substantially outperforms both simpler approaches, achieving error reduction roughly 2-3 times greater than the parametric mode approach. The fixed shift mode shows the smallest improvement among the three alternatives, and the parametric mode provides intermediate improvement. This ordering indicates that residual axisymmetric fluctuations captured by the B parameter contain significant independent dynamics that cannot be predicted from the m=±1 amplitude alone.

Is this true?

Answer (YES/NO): NO